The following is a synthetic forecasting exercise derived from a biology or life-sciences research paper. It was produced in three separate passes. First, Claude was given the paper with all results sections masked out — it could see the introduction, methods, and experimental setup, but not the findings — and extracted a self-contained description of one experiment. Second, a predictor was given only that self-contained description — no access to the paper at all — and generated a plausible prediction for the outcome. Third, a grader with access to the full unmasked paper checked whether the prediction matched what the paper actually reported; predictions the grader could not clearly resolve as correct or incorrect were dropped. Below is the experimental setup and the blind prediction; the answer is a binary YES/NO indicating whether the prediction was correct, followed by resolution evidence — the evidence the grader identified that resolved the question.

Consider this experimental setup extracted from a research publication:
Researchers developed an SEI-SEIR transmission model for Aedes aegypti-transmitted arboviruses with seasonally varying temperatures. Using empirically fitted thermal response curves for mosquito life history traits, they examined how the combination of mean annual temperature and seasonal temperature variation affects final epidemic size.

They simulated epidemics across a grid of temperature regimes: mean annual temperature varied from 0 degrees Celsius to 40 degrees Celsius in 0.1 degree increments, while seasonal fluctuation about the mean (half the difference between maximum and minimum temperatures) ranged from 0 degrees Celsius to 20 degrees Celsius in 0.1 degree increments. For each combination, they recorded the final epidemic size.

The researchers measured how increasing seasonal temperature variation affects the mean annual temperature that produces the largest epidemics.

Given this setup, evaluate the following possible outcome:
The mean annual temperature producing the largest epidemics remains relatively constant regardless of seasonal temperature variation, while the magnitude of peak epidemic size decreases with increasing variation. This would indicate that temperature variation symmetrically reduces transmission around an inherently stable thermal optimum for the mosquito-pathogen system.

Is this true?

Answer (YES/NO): NO